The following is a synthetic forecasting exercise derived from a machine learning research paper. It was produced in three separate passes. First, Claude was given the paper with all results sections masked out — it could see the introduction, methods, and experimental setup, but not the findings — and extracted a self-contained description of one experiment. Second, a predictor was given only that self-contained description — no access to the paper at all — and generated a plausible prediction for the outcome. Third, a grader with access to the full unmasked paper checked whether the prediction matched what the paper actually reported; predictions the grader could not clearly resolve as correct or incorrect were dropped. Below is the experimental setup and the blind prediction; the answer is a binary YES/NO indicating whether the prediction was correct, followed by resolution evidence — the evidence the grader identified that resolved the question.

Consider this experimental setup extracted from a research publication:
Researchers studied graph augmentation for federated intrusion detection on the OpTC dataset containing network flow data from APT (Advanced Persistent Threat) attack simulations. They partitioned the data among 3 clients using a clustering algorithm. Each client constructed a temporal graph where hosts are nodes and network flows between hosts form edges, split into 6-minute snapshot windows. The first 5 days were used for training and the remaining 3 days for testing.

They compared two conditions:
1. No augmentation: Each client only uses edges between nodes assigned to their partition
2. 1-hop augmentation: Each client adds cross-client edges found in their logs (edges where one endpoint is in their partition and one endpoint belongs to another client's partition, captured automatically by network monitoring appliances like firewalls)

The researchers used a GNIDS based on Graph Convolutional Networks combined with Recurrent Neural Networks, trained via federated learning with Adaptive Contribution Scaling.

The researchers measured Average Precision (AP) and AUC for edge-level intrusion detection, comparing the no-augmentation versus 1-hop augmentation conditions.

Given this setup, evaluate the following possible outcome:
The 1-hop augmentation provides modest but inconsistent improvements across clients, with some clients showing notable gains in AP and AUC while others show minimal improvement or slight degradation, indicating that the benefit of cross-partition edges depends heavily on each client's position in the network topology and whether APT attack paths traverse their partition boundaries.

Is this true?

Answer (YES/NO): NO